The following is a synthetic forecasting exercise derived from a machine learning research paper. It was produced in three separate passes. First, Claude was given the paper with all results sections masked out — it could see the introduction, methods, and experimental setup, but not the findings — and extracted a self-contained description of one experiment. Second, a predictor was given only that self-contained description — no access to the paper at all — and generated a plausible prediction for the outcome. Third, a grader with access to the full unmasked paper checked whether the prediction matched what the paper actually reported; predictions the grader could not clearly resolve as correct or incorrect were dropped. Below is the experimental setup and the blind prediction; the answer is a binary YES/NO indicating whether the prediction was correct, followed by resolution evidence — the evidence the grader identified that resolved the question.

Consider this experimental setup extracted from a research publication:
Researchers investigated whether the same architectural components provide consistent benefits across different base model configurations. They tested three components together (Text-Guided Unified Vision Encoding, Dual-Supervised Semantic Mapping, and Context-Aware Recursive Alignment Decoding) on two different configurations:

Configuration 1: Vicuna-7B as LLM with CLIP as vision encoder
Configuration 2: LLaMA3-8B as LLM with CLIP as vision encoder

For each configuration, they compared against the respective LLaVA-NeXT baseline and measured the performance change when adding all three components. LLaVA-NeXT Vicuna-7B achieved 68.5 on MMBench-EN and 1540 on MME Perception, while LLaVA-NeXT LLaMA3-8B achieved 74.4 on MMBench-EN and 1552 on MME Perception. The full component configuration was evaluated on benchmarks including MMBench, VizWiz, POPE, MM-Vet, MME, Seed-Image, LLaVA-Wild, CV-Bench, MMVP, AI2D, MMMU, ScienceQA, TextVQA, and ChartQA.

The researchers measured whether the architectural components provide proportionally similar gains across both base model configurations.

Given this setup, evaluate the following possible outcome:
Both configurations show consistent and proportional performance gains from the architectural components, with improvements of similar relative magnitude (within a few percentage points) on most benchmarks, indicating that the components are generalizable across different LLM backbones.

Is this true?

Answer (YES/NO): NO